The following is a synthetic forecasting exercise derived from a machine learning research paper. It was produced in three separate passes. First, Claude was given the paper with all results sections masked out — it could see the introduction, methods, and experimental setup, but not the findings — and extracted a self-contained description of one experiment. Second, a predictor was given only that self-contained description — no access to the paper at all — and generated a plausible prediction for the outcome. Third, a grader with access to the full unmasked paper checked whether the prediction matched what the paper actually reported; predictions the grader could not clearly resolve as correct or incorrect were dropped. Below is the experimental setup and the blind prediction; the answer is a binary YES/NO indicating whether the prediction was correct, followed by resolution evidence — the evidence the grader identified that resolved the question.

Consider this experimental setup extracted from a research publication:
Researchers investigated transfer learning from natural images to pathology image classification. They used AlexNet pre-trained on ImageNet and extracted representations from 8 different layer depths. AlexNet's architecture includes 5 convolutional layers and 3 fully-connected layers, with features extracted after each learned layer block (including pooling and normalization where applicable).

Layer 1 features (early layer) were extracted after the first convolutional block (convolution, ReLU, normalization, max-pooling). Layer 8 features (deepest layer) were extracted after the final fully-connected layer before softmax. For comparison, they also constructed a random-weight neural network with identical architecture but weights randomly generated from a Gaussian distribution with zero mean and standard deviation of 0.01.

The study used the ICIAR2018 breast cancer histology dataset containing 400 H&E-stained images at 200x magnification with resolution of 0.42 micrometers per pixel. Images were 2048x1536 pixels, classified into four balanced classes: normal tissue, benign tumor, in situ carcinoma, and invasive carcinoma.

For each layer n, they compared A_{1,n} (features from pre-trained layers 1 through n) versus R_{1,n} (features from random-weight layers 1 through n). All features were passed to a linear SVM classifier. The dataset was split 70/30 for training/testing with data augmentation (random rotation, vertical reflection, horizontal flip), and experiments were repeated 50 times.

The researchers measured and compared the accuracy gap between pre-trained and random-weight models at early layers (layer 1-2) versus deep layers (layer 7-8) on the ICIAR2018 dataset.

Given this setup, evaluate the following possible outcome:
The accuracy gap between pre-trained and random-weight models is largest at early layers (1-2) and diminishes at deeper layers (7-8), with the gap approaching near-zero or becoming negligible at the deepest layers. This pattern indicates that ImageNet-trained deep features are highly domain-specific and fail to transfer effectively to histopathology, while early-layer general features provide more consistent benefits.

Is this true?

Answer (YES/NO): NO